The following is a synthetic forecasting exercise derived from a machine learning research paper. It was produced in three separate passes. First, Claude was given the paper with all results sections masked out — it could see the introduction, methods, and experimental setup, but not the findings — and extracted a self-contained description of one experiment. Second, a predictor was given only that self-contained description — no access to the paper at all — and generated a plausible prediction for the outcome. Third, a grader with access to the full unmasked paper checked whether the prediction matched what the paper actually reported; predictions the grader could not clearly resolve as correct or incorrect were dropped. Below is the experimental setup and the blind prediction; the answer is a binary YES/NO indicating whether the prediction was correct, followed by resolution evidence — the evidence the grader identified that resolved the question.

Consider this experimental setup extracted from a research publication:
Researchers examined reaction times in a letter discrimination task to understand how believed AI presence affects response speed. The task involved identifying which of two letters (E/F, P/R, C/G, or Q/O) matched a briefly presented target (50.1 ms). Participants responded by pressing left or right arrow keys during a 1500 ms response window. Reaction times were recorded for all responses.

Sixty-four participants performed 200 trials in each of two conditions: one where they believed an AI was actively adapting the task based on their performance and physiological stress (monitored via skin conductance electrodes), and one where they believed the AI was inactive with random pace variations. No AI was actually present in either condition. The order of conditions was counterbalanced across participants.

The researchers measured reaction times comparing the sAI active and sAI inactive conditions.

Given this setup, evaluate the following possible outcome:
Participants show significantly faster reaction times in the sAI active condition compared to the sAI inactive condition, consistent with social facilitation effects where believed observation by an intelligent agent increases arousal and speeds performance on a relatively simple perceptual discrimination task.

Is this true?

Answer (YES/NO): YES